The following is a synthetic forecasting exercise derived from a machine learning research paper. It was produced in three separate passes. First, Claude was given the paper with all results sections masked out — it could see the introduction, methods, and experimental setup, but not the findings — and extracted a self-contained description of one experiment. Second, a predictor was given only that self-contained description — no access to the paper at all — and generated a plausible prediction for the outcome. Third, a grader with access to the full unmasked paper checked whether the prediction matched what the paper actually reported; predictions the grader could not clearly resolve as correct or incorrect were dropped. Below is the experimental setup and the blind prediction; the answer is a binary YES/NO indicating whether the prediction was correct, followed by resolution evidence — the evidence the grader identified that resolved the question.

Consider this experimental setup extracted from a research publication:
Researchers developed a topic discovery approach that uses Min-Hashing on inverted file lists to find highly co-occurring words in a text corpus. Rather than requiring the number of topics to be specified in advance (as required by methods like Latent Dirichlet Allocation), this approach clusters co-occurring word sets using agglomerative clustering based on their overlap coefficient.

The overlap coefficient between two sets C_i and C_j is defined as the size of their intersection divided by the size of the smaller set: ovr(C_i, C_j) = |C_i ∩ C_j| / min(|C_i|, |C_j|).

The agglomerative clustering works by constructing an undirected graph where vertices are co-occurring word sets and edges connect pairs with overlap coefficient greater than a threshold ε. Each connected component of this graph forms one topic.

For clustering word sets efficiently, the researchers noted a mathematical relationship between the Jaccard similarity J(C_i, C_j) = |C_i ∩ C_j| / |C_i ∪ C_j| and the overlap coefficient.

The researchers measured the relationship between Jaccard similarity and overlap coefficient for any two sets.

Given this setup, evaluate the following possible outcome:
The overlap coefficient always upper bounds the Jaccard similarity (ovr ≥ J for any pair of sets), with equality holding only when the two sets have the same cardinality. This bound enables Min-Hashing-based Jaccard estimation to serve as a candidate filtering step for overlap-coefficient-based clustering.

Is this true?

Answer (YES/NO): YES